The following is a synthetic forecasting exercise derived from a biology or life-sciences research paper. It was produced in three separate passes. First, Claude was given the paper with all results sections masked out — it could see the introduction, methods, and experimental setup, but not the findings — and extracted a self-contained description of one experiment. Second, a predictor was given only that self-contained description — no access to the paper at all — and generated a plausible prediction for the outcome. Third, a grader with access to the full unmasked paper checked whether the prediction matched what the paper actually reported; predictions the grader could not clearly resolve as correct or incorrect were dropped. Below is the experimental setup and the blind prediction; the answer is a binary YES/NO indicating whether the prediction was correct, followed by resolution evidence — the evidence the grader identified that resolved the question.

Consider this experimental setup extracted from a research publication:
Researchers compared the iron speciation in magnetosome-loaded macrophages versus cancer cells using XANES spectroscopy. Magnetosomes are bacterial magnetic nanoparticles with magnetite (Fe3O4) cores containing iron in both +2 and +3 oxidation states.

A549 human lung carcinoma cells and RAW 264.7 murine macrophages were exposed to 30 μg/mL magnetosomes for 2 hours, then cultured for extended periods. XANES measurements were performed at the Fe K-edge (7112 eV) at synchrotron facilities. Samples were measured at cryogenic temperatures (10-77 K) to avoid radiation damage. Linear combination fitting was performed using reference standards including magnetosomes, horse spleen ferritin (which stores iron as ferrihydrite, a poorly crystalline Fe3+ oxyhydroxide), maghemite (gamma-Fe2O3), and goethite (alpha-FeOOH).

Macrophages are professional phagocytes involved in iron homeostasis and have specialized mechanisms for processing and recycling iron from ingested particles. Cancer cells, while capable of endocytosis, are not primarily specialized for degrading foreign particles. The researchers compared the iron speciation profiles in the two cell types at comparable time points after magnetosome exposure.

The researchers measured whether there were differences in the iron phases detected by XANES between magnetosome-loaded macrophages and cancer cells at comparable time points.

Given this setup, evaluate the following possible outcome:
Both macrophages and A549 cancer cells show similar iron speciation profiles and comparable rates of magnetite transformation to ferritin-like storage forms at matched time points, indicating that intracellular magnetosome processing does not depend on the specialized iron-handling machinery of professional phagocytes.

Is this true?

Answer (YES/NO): NO